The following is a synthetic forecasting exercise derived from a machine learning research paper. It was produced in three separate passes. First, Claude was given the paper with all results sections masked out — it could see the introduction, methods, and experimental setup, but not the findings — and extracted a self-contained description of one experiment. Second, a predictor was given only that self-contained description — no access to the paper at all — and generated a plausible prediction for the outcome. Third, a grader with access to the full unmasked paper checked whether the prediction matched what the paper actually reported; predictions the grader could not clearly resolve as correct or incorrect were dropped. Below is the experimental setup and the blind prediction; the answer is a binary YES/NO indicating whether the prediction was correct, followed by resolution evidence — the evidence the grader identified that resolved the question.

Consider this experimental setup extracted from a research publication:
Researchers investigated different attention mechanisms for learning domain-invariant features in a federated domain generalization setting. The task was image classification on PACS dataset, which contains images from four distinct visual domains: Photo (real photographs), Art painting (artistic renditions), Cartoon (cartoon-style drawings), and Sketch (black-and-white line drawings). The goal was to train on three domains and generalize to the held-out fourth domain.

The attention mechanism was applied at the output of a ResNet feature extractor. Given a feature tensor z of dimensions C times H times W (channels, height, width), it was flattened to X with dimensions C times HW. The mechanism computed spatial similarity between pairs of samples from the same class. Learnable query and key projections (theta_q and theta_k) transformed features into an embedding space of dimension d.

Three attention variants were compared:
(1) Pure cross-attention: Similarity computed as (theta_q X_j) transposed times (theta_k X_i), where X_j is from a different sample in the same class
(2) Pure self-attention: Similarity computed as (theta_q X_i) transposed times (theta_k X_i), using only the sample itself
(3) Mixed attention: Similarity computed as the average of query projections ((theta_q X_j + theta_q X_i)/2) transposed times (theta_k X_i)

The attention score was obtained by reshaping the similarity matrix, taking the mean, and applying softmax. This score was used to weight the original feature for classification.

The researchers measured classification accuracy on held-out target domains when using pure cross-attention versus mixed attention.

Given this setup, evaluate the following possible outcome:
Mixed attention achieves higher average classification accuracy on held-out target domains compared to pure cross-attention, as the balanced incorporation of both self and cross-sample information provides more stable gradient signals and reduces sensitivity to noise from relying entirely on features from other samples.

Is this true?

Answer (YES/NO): YES